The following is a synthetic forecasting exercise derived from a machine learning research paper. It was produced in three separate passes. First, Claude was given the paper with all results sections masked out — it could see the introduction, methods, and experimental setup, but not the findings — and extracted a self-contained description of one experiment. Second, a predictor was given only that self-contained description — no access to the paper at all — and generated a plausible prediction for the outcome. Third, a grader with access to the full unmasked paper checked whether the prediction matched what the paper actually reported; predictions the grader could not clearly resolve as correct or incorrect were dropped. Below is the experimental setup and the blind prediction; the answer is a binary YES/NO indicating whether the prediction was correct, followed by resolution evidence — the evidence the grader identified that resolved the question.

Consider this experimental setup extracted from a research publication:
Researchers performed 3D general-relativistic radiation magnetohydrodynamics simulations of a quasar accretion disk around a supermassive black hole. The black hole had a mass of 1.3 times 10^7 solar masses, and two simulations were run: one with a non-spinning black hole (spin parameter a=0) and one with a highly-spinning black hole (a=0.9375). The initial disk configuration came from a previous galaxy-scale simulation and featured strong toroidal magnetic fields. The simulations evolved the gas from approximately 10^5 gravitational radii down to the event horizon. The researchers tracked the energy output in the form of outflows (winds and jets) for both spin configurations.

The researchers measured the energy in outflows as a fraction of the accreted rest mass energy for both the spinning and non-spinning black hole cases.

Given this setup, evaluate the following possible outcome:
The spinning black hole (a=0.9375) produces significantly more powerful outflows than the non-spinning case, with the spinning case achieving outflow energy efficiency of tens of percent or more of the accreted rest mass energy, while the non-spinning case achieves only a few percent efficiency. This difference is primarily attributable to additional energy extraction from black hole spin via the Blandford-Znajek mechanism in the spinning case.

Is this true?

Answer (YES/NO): NO